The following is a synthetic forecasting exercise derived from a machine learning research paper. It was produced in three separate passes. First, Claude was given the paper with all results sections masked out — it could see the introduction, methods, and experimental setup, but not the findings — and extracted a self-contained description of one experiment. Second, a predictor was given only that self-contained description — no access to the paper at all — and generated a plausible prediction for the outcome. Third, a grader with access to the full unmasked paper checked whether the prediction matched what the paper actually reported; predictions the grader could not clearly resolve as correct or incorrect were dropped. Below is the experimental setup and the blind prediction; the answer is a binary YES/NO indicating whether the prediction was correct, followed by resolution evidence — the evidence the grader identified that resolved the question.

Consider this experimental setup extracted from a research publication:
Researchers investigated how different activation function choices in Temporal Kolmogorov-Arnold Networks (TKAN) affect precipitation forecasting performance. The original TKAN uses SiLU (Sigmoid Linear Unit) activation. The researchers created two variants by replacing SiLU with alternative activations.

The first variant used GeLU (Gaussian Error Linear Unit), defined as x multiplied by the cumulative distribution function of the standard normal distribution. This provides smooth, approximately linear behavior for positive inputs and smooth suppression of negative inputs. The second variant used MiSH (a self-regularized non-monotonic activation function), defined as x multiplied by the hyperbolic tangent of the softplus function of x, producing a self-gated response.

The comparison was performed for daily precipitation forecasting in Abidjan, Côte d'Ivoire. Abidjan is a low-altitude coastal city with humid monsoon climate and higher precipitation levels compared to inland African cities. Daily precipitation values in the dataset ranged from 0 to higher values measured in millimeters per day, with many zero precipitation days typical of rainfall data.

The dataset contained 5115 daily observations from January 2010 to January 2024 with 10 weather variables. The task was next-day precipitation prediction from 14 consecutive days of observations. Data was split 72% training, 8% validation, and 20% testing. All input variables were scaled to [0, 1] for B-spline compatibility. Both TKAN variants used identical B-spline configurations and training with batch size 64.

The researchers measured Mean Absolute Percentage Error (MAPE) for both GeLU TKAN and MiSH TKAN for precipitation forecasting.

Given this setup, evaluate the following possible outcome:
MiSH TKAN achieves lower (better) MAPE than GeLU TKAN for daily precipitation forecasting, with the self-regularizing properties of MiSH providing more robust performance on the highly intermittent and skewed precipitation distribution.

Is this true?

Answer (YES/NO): YES